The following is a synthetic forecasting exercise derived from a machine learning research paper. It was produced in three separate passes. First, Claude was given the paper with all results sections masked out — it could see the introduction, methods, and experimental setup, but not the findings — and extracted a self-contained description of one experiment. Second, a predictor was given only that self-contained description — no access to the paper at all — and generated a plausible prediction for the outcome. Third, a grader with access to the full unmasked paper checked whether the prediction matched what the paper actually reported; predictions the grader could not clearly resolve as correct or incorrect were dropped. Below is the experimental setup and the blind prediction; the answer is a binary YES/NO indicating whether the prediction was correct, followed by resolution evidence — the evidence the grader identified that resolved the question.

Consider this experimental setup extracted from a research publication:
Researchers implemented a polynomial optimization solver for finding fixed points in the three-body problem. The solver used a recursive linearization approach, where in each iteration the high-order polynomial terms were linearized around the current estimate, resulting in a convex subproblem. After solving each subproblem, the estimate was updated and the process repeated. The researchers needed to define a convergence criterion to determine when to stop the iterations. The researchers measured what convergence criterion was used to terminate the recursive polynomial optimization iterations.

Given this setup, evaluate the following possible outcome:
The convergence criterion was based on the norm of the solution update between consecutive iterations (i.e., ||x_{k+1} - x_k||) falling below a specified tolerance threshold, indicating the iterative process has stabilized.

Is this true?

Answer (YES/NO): YES